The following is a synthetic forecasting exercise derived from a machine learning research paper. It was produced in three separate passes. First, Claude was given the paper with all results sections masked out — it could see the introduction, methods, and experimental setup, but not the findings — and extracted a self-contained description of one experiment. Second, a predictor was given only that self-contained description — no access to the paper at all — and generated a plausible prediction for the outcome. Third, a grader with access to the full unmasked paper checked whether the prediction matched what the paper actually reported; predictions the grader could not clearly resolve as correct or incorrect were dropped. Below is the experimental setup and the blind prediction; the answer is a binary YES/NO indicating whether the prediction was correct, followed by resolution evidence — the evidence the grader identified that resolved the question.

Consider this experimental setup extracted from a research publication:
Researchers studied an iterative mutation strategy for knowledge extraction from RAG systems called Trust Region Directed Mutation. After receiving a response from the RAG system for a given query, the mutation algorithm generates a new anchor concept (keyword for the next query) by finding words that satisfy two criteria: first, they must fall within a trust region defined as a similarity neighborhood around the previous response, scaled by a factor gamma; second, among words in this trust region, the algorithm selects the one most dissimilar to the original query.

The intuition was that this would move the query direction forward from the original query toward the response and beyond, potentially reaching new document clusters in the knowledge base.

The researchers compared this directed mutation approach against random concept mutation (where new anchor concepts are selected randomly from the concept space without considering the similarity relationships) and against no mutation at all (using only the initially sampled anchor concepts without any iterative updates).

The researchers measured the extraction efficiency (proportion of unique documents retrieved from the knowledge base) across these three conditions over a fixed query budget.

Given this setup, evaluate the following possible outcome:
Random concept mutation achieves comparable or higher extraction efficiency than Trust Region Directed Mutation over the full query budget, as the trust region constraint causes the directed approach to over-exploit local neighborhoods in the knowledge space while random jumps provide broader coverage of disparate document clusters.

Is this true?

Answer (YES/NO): NO